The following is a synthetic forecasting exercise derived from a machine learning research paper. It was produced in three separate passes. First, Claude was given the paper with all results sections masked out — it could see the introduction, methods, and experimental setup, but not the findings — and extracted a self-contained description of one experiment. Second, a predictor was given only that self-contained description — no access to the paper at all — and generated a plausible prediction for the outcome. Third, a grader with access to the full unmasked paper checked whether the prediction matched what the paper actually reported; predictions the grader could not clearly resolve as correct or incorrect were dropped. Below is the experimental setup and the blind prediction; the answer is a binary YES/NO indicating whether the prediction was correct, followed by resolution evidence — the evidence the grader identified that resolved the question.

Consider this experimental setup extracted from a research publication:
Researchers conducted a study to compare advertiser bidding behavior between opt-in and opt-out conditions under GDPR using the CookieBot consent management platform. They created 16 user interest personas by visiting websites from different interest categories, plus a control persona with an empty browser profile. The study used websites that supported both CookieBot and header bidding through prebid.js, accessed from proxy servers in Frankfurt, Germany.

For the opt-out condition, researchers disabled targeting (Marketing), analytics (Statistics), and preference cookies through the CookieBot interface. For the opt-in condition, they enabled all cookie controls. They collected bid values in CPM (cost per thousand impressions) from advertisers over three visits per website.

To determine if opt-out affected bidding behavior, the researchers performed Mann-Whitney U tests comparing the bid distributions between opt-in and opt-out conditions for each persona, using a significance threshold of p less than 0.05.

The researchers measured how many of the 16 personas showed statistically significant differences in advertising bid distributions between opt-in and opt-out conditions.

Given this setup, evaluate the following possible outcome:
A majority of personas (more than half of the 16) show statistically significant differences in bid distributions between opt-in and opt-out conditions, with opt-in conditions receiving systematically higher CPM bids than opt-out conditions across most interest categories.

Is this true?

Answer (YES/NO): NO